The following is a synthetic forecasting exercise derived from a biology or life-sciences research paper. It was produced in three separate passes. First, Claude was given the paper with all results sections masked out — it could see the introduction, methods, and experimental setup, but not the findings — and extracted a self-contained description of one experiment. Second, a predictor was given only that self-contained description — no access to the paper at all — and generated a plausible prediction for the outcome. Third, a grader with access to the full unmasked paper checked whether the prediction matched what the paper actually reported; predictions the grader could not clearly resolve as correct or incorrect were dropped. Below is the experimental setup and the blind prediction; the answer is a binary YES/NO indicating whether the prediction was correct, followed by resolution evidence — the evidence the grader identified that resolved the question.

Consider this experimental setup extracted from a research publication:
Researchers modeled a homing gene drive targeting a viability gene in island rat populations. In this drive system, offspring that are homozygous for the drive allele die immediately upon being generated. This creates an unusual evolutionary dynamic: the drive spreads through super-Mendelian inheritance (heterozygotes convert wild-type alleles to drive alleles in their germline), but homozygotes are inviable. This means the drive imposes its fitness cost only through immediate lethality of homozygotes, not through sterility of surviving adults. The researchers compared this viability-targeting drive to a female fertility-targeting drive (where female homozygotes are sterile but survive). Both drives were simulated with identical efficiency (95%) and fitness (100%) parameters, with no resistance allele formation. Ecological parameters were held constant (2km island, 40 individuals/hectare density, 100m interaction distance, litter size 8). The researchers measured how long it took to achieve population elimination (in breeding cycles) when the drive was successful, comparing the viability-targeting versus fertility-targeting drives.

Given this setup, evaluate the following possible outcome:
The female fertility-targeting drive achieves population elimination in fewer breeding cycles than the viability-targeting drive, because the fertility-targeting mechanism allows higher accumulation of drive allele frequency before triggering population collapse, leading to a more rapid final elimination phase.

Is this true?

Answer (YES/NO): YES